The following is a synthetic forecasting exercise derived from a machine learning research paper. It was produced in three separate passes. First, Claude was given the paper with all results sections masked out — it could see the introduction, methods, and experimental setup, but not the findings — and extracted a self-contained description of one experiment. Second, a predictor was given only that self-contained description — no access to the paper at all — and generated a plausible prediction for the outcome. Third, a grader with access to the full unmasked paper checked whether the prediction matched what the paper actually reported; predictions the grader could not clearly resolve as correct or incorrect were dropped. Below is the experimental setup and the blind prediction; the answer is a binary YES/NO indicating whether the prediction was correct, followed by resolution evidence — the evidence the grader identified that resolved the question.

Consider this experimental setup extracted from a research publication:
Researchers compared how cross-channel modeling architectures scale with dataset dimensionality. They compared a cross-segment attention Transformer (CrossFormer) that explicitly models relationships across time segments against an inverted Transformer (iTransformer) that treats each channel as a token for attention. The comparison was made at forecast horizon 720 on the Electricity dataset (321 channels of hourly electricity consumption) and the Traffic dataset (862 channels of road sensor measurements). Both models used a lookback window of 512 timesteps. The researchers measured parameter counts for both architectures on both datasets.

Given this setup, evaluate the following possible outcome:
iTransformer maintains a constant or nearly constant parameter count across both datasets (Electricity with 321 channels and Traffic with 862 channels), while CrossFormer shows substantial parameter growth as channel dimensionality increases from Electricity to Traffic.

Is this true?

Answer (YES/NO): NO